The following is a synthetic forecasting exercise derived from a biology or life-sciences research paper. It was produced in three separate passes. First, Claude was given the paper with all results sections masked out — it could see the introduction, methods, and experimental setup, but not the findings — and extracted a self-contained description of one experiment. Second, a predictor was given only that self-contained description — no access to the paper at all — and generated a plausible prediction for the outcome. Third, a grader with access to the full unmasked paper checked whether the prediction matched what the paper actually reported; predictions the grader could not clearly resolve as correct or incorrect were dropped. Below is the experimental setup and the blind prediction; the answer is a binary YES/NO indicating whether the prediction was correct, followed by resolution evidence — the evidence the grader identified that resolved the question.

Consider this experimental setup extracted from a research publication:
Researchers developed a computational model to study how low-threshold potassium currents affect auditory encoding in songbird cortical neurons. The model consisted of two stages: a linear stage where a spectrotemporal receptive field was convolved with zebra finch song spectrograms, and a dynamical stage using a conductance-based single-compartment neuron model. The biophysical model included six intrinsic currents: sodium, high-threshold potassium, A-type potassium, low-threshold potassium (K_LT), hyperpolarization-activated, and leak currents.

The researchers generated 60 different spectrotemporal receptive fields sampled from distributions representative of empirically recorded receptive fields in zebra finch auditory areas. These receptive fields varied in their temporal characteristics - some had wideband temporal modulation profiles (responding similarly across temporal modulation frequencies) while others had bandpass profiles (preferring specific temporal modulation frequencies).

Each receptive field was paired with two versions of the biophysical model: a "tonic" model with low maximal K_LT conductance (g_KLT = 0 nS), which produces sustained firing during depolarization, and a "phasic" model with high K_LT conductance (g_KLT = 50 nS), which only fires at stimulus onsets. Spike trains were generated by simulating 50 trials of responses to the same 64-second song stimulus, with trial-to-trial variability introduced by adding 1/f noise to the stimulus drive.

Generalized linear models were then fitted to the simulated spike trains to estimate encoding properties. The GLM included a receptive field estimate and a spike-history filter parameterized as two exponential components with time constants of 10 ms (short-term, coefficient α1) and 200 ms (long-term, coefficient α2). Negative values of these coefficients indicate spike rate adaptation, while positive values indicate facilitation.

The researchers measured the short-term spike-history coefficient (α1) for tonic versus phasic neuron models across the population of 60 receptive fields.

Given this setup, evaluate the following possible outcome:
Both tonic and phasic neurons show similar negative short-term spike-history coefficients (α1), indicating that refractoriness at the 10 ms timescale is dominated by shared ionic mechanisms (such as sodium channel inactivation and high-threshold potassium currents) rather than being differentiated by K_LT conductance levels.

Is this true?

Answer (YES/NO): NO